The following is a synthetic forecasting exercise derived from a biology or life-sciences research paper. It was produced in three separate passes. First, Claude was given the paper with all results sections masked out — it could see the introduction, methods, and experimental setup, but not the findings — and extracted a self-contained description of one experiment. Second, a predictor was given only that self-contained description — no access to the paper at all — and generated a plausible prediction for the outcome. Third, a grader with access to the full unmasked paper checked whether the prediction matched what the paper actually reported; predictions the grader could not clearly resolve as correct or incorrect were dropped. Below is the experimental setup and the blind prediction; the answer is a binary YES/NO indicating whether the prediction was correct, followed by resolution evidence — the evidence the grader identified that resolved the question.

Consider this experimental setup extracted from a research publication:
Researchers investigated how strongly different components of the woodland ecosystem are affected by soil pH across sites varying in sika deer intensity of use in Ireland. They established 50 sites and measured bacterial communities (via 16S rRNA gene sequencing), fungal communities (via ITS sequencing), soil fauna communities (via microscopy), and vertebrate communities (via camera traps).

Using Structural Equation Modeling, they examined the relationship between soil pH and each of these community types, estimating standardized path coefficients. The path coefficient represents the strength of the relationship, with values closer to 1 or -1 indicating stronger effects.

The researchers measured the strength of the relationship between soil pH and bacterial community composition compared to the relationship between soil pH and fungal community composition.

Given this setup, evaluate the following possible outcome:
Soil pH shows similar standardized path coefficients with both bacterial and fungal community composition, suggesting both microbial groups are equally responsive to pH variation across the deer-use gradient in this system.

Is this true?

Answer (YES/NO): NO